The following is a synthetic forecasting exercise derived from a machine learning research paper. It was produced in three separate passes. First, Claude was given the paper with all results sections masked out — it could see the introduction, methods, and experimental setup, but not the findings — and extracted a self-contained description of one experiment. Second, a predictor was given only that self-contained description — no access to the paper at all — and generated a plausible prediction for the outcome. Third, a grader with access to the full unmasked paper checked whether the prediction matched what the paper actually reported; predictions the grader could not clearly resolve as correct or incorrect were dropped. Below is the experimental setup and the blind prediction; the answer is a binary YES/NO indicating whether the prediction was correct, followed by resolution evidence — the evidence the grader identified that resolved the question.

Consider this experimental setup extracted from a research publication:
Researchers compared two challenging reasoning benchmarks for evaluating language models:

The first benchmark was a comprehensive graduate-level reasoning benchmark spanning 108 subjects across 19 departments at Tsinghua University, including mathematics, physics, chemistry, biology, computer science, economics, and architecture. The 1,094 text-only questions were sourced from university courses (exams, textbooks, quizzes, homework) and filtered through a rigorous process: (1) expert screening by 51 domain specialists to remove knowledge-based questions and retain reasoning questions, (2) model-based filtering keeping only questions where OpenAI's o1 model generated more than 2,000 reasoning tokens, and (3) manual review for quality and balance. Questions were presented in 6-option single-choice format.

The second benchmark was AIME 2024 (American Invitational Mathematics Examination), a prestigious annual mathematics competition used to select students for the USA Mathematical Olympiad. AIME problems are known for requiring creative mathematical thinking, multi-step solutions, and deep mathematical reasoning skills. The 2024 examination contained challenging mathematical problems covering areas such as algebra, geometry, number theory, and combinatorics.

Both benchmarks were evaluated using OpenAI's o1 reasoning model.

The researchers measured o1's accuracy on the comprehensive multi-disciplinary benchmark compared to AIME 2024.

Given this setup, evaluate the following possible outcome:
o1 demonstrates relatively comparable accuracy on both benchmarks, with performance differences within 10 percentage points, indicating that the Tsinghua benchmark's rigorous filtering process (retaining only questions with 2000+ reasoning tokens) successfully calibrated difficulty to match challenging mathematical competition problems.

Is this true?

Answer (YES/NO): YES